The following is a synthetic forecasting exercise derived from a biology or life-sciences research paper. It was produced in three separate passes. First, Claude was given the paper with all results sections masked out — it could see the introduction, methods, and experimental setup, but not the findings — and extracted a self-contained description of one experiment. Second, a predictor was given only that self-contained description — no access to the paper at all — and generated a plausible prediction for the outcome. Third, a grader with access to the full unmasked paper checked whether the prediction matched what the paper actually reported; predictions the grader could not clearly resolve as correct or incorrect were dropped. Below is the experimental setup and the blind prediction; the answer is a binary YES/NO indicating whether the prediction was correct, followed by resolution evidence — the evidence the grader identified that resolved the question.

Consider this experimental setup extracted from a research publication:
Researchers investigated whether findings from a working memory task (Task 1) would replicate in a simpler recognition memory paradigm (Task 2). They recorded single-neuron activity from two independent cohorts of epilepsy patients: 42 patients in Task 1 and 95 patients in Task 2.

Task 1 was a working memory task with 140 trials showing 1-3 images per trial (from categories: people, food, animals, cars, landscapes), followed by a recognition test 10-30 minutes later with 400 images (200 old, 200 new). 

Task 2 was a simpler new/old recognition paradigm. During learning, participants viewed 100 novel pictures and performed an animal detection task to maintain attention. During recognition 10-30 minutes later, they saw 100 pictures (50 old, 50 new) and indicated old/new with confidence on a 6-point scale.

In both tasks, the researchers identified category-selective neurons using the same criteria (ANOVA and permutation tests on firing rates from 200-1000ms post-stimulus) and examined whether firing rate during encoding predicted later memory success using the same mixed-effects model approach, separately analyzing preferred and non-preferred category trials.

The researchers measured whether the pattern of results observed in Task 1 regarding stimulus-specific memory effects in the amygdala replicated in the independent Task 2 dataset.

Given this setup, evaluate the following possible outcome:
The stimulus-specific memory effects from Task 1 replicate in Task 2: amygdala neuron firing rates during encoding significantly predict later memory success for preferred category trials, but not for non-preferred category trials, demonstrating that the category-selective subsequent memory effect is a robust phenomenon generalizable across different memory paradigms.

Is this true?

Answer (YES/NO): YES